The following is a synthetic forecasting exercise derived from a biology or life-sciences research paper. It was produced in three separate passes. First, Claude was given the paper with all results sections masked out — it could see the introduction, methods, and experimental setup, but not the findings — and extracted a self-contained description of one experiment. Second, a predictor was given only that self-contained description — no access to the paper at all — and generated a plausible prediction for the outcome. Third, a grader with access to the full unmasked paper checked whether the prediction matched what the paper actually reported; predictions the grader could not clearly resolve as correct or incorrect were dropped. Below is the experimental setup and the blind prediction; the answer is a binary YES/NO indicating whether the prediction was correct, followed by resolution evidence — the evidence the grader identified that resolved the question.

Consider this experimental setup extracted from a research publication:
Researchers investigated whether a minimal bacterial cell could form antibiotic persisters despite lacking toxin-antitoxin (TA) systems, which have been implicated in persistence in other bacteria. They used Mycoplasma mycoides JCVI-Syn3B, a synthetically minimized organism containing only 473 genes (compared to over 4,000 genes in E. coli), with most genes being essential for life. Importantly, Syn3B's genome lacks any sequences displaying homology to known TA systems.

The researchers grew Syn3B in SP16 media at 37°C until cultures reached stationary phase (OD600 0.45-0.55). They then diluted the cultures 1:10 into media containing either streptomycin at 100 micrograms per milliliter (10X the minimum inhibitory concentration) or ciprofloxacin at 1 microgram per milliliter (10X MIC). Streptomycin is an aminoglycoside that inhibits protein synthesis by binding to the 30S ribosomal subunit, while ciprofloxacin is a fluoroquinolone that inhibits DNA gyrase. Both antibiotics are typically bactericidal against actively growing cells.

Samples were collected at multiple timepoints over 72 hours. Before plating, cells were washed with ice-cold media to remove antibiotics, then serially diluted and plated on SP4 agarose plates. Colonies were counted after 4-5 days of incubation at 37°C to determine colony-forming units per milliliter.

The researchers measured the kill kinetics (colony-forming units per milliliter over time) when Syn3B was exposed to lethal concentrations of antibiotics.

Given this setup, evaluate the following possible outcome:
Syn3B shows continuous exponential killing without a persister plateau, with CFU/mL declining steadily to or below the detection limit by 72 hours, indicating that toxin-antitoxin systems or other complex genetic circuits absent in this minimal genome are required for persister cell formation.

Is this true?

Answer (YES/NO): NO